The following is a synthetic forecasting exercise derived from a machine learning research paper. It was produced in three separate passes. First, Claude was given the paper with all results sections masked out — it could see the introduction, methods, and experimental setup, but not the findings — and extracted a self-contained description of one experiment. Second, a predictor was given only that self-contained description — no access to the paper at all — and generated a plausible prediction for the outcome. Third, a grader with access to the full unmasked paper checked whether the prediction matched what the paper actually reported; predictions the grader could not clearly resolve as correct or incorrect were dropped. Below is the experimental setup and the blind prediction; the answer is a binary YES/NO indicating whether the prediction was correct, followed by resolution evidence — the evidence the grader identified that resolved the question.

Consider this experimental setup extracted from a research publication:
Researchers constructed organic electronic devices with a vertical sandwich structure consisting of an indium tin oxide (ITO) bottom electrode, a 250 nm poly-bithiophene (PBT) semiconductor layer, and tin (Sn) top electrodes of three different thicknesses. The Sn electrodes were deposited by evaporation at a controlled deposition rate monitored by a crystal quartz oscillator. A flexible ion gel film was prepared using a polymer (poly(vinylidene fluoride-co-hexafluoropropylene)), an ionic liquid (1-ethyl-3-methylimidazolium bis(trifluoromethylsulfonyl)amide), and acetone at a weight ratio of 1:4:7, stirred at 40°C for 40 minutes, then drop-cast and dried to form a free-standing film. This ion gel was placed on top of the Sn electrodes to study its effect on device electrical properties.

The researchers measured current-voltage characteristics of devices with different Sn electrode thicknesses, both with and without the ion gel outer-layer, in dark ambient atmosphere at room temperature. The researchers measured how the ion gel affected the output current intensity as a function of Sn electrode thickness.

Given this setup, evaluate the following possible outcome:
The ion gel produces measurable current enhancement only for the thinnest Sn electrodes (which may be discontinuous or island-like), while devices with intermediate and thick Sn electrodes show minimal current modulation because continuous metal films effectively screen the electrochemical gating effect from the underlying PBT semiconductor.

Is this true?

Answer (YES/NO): NO